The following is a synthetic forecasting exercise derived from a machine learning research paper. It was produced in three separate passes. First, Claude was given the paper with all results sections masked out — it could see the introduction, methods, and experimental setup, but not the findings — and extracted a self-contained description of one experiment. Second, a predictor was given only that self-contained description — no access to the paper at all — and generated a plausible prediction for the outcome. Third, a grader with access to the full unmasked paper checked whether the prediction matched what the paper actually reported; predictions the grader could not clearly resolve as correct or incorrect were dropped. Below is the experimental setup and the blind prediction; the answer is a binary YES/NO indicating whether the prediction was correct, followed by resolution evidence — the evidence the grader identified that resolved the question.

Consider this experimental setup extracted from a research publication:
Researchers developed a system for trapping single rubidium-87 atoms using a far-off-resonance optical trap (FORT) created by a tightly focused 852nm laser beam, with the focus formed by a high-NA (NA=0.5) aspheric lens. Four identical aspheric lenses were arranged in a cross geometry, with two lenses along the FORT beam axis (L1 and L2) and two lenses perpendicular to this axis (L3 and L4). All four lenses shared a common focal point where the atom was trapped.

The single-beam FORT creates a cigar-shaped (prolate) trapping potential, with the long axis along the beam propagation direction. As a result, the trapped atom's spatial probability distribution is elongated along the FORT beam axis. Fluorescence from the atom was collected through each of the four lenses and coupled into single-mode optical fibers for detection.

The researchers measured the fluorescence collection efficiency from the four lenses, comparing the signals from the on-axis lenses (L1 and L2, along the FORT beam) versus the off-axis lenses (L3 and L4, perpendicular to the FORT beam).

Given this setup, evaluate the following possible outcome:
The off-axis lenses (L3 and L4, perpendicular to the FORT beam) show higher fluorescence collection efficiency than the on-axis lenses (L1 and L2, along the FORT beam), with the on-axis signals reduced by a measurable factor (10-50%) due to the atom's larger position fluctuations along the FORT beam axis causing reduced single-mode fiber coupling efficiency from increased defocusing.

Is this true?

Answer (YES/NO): NO